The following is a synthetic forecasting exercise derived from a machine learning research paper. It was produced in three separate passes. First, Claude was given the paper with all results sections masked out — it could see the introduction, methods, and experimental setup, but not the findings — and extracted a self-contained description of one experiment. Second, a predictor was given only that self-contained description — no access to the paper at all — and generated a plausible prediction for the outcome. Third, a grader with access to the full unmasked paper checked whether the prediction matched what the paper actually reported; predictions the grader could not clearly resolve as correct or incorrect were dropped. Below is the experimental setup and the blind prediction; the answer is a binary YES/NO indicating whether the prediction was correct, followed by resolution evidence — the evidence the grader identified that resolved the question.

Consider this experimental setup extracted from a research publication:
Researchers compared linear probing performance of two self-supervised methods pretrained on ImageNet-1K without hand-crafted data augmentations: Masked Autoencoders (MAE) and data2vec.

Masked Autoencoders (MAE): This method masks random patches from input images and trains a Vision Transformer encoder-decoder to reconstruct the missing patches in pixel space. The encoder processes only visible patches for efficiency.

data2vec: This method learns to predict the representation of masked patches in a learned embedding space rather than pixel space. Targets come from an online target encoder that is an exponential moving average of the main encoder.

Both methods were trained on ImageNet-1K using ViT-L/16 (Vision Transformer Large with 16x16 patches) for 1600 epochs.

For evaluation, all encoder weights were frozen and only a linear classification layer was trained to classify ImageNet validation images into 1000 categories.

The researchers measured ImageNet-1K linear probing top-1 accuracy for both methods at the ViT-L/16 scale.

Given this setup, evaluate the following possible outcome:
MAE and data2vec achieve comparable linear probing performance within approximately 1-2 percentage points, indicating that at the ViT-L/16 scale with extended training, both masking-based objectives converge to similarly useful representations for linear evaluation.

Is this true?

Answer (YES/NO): YES